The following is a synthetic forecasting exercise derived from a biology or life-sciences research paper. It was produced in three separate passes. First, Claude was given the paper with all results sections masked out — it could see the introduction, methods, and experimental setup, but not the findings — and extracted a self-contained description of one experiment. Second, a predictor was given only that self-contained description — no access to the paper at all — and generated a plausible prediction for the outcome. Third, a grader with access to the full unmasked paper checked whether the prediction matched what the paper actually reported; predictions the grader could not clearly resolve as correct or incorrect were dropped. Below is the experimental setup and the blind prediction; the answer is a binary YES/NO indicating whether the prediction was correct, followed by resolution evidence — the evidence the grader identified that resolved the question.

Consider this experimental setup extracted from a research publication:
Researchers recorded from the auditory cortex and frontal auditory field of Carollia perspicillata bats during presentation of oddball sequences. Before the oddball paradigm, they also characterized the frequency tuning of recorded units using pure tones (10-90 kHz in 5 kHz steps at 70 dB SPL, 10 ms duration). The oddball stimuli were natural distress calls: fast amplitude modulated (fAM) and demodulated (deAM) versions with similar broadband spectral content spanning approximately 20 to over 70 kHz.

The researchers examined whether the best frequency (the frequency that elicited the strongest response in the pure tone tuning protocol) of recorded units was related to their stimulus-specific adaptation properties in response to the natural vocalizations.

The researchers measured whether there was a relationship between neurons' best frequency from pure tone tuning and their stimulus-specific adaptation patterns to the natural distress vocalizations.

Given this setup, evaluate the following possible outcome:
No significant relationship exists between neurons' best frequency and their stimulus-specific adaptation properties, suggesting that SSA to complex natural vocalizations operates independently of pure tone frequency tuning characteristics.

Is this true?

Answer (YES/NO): YES